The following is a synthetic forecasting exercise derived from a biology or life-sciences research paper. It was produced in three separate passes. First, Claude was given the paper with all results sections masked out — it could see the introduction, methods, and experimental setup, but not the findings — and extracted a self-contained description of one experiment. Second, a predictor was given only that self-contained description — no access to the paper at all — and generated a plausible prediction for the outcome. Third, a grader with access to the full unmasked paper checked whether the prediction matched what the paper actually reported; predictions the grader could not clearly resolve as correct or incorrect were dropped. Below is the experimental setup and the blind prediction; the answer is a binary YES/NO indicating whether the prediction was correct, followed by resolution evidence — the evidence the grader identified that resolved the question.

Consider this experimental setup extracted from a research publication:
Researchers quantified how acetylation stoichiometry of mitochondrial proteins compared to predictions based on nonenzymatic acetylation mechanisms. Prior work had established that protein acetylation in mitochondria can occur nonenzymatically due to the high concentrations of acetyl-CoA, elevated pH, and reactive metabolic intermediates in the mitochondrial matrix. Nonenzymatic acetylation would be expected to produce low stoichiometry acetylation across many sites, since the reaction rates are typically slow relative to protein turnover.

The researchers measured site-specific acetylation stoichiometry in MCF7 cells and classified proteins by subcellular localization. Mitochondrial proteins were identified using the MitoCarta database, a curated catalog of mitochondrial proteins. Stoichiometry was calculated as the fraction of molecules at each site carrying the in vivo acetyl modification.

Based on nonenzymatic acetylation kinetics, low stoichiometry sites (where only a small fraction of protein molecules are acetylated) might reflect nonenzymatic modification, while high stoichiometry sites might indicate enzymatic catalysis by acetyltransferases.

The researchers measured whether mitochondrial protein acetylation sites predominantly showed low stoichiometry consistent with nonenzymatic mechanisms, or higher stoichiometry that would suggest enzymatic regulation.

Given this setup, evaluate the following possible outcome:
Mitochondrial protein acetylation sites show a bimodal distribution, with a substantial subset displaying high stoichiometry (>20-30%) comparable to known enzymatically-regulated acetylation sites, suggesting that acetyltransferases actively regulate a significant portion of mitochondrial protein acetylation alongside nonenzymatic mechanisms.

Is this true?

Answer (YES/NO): NO